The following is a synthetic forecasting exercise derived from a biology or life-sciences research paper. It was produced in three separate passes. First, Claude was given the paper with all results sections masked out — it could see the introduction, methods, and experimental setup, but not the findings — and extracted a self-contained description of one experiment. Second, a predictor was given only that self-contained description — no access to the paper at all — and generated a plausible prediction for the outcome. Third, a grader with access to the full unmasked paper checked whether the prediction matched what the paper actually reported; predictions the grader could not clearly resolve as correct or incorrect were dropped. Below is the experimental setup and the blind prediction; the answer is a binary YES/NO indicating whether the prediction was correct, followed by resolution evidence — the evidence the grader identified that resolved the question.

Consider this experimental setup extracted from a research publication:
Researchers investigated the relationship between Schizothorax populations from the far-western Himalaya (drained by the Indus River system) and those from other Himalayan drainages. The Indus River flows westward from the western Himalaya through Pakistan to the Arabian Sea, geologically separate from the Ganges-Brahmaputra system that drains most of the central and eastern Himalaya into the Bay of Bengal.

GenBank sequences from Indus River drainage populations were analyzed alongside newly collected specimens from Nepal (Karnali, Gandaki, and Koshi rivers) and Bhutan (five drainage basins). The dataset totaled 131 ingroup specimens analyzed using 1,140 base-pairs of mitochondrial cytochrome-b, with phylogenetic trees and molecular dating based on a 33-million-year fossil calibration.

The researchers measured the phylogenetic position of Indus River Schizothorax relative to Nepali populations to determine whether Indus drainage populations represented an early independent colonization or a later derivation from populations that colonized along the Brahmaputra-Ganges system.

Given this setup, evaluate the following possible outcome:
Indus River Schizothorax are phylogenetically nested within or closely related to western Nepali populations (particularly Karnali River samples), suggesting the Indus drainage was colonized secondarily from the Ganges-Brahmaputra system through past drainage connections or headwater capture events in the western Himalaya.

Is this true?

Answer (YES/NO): YES